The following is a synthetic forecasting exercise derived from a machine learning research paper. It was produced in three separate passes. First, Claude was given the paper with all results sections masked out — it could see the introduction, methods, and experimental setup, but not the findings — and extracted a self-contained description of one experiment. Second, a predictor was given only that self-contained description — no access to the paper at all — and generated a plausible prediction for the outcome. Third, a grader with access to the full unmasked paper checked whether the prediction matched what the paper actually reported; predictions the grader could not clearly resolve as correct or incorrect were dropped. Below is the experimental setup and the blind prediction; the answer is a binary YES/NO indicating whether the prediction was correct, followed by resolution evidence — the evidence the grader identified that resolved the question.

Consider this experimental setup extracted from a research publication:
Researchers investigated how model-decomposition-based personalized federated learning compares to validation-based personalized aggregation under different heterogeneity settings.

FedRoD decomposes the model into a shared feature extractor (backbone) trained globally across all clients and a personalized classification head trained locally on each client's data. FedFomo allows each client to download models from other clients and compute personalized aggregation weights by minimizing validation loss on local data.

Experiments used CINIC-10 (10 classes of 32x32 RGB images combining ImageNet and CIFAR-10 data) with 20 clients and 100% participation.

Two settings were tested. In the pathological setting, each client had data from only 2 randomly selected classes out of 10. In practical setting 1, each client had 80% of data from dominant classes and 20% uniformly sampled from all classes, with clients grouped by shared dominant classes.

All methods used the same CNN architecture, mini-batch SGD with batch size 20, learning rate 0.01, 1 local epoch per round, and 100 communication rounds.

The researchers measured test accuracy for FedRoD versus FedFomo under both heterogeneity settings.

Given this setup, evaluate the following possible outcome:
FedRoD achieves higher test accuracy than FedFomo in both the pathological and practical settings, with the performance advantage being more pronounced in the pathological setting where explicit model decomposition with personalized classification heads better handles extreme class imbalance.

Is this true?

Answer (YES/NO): NO